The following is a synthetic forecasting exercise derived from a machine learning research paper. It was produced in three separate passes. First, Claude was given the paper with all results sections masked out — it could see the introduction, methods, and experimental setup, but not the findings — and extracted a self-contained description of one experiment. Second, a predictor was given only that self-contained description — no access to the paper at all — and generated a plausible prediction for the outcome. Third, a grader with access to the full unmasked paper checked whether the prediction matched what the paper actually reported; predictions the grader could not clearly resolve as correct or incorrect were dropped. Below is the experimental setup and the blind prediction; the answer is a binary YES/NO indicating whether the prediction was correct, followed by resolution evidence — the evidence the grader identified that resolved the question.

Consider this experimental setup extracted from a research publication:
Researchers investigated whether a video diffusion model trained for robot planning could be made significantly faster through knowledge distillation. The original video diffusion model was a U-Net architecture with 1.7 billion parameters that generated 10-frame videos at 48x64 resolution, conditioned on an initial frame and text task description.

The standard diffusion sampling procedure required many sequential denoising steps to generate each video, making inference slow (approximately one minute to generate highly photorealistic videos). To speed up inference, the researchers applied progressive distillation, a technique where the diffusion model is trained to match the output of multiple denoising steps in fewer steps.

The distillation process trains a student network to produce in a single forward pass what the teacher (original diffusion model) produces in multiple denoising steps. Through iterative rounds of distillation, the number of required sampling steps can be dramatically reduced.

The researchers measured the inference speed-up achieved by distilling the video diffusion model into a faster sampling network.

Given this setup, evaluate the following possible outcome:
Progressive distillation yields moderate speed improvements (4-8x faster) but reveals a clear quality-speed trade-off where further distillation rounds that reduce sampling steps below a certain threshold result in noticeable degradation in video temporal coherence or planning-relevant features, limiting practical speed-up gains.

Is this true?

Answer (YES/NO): NO